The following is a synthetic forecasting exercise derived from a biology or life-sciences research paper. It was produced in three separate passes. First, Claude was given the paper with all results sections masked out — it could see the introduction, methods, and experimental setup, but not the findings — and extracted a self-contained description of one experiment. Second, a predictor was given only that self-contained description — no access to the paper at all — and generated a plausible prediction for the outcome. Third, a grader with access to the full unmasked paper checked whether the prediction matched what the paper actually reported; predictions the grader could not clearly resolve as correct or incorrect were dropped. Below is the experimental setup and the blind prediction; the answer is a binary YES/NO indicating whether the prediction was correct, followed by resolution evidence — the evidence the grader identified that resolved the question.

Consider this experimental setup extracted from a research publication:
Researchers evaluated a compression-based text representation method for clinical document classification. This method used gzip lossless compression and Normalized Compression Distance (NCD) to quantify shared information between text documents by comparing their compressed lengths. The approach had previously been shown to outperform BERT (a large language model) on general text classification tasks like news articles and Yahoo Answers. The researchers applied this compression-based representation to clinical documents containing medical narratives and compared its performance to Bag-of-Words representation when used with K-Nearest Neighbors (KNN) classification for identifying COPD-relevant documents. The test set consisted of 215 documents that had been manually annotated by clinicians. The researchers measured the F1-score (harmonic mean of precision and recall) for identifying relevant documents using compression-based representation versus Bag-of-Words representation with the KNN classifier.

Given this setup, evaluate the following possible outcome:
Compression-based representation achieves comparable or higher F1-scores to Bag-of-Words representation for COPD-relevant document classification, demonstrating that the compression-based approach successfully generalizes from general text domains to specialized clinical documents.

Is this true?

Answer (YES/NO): YES